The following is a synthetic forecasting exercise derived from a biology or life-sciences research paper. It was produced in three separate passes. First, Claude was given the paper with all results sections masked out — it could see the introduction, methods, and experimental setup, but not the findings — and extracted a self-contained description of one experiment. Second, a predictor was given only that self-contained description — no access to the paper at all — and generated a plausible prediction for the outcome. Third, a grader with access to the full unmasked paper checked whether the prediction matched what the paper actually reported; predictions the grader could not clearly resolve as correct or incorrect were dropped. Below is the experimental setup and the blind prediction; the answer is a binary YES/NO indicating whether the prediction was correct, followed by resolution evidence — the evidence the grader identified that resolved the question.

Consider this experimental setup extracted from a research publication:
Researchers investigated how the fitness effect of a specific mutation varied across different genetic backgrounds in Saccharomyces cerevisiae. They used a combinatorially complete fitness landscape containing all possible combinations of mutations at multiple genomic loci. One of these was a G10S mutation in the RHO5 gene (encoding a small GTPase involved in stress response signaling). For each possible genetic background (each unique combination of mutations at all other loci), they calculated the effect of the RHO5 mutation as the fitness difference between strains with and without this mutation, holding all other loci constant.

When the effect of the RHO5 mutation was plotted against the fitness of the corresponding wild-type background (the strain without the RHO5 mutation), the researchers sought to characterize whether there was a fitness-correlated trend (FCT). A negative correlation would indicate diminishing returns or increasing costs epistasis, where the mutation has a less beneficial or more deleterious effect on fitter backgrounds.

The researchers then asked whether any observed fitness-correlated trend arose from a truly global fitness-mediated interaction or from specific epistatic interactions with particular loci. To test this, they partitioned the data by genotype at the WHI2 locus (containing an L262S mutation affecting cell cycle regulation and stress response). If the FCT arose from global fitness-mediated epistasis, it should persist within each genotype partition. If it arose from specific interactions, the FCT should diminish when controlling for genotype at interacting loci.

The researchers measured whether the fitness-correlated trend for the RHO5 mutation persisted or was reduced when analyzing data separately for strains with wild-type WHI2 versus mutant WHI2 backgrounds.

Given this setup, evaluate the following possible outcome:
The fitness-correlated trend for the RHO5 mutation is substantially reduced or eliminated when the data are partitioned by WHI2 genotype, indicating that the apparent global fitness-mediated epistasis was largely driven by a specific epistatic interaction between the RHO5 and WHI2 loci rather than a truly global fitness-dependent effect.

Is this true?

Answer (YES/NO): YES